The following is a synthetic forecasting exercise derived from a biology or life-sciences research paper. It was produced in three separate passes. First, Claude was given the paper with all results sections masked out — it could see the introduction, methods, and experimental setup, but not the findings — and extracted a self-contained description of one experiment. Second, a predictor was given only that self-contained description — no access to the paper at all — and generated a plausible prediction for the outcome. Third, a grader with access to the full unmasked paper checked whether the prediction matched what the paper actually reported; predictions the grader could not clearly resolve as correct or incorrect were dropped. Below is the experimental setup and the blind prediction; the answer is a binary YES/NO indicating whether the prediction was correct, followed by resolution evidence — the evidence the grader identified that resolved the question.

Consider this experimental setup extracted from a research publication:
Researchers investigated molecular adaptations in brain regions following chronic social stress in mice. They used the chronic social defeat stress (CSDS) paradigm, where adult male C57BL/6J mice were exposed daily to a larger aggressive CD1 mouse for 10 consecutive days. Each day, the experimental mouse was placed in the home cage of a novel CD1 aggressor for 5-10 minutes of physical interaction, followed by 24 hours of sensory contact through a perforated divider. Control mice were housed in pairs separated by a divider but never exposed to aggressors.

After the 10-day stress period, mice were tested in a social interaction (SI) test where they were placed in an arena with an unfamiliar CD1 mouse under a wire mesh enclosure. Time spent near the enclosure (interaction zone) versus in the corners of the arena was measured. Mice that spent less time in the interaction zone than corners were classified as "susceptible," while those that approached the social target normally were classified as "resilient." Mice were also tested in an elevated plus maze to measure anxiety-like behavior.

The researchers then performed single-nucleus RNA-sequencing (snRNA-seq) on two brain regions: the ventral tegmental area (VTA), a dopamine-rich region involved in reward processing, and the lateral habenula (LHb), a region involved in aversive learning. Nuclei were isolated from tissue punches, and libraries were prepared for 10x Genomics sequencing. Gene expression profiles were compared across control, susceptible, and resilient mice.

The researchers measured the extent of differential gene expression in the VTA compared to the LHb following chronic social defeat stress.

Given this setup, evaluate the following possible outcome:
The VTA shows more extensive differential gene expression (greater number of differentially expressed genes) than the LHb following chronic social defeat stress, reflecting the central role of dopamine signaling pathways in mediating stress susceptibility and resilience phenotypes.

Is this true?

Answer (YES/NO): NO